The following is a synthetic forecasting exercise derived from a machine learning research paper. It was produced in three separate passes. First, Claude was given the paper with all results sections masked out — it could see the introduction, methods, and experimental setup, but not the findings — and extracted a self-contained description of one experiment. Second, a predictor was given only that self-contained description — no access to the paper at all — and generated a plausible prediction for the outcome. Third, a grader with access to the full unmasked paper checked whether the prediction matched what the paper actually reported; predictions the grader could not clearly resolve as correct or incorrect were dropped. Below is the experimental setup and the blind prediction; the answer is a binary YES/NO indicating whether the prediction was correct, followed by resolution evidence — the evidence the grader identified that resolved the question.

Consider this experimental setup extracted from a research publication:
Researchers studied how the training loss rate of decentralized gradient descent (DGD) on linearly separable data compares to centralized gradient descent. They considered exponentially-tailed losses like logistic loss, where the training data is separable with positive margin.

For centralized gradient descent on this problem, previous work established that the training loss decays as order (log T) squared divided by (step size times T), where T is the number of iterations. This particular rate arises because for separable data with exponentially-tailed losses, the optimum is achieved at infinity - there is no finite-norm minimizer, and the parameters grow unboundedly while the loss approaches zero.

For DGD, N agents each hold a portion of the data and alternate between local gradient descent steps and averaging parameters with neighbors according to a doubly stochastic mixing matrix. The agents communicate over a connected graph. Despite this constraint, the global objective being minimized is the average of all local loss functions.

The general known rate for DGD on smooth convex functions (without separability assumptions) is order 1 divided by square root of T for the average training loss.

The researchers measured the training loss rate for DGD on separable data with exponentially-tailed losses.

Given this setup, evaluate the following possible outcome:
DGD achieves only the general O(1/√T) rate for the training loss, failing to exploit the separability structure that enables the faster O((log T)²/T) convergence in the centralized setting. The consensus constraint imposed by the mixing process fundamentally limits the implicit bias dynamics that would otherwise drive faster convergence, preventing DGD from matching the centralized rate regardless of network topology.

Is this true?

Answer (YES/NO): NO